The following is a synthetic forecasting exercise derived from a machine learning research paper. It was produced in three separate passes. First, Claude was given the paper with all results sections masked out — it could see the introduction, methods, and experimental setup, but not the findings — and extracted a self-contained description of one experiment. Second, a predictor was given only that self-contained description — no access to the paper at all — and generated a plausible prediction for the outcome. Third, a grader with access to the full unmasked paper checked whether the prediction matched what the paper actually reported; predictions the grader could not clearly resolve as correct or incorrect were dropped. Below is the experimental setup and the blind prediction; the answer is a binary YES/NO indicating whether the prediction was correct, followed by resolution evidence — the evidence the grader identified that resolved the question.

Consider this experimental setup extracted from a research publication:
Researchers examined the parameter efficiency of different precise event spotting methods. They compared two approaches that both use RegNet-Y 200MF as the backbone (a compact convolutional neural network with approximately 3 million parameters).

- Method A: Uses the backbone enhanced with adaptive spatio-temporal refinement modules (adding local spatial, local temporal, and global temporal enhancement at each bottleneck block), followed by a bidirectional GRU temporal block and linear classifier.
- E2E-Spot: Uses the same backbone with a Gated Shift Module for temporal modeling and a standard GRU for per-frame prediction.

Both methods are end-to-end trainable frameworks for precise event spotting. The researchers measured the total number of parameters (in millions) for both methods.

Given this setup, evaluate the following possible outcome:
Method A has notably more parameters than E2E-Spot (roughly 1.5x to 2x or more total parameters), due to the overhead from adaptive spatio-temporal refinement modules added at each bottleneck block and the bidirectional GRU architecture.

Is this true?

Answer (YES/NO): NO